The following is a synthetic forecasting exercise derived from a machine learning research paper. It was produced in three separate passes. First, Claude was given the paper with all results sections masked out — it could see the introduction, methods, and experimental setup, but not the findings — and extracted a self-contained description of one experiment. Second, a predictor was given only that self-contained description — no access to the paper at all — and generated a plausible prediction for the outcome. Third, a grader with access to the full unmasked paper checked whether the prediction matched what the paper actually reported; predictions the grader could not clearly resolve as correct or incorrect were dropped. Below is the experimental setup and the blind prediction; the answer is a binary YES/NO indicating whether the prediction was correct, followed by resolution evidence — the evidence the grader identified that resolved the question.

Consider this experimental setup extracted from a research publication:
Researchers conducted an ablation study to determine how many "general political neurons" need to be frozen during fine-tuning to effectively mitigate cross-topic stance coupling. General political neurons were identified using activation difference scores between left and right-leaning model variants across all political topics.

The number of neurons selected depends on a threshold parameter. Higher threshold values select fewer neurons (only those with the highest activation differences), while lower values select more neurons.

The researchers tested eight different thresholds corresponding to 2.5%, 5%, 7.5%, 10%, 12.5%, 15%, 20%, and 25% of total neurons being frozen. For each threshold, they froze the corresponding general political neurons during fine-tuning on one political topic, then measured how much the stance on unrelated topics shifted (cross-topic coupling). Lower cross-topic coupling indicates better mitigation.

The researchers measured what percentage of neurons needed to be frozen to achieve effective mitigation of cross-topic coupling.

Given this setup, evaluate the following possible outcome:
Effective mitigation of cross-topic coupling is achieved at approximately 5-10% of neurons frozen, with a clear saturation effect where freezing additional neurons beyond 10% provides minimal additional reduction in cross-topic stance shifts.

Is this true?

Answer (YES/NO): NO